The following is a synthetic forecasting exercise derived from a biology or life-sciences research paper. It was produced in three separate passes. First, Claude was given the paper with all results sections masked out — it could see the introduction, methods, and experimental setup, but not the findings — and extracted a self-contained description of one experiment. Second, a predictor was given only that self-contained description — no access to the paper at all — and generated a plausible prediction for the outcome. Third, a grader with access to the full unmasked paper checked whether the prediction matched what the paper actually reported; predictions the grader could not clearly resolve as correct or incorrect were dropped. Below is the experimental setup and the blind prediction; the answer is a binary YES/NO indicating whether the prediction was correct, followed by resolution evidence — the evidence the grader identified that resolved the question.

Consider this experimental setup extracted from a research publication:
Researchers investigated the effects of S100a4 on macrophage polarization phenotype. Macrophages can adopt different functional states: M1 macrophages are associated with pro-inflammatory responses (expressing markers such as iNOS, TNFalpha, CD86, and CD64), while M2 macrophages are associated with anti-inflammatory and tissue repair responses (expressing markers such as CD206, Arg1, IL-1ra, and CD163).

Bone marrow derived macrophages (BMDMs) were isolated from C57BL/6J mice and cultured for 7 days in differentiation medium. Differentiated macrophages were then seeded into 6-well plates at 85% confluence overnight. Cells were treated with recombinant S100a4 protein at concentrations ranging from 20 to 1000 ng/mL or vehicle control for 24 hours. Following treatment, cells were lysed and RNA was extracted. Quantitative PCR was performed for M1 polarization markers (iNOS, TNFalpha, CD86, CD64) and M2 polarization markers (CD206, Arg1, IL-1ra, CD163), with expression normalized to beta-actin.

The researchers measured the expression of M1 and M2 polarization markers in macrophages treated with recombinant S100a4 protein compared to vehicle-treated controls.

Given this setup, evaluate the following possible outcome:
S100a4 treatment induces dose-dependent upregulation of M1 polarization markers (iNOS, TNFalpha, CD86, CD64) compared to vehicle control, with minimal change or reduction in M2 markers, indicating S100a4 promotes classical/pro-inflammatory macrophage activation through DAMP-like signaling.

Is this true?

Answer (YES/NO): NO